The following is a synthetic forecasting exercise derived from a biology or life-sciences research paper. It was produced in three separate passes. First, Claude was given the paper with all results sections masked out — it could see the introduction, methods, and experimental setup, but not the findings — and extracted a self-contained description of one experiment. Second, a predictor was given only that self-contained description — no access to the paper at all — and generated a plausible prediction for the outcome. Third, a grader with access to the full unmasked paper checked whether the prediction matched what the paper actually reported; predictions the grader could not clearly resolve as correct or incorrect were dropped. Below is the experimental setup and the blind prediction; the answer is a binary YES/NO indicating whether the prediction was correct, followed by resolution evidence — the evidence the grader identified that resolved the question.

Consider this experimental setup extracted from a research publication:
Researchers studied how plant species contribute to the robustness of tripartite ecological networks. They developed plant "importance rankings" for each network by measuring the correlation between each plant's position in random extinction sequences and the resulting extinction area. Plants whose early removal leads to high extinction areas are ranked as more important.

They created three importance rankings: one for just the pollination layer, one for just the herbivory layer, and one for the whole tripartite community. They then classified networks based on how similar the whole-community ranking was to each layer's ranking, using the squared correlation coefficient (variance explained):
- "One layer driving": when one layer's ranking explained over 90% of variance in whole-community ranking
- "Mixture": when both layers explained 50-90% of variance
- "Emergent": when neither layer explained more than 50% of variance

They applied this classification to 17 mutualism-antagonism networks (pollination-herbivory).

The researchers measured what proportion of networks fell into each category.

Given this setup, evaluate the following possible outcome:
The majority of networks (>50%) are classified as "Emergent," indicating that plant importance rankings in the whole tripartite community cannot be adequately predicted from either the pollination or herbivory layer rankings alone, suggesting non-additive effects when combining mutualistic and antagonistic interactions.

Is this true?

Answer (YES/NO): NO